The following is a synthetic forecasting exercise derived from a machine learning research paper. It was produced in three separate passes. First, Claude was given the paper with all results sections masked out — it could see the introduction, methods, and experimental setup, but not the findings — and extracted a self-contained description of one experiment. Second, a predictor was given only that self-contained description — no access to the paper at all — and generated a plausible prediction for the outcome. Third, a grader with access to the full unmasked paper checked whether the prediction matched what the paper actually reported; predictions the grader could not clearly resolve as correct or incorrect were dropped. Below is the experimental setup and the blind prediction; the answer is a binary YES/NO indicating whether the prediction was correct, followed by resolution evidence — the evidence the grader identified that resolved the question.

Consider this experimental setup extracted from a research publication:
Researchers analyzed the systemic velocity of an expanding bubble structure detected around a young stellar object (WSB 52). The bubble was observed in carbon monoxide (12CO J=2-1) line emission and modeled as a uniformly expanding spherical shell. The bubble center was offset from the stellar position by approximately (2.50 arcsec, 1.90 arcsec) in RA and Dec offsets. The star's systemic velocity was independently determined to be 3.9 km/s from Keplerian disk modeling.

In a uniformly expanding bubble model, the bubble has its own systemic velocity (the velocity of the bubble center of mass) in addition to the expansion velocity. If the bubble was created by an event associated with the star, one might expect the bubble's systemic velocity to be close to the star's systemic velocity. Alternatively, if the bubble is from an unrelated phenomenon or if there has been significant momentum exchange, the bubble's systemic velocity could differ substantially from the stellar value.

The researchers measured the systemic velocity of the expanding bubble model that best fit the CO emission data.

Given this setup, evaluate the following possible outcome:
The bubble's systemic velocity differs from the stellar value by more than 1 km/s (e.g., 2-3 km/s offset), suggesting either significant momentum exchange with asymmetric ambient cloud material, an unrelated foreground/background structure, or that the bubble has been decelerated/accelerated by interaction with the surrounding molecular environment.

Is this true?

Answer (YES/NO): YES